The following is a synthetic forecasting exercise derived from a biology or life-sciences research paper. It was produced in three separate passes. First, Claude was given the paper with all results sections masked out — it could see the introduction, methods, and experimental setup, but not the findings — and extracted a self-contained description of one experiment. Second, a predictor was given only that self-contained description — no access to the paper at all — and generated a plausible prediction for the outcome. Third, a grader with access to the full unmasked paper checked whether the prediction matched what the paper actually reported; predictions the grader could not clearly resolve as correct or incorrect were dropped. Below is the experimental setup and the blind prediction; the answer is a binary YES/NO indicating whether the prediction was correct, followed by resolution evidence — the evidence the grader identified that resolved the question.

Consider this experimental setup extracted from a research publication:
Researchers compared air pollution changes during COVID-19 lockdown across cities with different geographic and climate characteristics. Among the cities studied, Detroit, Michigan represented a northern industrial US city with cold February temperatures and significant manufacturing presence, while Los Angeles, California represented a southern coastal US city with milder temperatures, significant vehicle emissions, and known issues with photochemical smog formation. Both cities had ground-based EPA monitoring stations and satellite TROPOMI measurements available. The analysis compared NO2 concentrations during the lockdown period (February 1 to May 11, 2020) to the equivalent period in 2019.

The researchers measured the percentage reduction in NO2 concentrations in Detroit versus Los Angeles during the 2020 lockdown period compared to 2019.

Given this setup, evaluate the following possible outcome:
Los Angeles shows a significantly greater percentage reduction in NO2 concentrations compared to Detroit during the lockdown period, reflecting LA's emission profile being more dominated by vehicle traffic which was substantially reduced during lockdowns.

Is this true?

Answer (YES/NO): NO